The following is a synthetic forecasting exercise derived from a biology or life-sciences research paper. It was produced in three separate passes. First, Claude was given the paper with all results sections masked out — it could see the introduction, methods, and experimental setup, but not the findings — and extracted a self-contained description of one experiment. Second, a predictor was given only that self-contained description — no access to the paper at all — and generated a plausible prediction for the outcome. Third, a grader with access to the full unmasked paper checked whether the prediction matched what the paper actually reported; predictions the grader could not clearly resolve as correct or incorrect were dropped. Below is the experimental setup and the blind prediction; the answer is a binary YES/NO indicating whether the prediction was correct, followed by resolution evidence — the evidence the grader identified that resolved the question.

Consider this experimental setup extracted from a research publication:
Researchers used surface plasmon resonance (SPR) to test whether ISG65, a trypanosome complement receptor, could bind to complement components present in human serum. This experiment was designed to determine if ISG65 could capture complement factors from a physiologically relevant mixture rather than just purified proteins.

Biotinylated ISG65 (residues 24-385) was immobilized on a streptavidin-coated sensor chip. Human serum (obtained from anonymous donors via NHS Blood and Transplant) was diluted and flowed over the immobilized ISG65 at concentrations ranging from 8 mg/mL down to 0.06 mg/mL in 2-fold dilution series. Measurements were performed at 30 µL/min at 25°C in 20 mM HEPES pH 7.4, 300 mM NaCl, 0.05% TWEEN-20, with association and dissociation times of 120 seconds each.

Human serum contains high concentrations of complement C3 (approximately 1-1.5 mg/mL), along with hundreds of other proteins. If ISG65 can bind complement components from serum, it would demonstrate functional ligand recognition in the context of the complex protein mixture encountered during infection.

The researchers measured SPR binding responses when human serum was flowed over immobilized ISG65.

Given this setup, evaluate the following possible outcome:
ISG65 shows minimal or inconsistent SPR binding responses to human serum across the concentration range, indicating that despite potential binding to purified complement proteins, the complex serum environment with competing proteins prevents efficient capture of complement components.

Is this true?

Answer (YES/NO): NO